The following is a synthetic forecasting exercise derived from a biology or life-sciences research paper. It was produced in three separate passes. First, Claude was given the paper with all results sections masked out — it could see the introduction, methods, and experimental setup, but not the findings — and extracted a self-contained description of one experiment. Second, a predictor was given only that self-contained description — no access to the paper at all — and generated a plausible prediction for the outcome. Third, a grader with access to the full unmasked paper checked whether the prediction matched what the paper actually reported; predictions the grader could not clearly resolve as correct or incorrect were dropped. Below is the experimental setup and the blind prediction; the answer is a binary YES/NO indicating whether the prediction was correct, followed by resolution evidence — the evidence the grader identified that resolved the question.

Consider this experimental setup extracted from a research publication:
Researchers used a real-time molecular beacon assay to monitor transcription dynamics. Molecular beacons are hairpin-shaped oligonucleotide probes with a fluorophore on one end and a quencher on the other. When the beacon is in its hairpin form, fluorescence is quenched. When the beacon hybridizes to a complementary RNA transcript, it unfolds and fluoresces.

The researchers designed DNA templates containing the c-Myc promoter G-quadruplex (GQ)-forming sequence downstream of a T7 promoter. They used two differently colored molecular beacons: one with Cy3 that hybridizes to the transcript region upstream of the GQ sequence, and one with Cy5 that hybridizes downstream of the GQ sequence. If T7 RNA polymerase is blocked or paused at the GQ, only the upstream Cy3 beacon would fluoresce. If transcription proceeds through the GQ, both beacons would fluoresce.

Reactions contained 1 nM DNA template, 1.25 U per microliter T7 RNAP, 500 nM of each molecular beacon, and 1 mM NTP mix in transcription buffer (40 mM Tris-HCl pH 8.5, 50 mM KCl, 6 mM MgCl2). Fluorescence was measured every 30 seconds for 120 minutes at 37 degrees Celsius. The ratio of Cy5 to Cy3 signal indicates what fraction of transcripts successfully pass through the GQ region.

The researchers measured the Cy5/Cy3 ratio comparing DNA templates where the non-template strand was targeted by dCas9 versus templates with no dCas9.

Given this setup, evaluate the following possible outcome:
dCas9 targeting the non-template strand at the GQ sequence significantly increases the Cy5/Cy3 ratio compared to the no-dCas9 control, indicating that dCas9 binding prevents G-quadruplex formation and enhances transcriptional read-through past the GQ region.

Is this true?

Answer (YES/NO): NO